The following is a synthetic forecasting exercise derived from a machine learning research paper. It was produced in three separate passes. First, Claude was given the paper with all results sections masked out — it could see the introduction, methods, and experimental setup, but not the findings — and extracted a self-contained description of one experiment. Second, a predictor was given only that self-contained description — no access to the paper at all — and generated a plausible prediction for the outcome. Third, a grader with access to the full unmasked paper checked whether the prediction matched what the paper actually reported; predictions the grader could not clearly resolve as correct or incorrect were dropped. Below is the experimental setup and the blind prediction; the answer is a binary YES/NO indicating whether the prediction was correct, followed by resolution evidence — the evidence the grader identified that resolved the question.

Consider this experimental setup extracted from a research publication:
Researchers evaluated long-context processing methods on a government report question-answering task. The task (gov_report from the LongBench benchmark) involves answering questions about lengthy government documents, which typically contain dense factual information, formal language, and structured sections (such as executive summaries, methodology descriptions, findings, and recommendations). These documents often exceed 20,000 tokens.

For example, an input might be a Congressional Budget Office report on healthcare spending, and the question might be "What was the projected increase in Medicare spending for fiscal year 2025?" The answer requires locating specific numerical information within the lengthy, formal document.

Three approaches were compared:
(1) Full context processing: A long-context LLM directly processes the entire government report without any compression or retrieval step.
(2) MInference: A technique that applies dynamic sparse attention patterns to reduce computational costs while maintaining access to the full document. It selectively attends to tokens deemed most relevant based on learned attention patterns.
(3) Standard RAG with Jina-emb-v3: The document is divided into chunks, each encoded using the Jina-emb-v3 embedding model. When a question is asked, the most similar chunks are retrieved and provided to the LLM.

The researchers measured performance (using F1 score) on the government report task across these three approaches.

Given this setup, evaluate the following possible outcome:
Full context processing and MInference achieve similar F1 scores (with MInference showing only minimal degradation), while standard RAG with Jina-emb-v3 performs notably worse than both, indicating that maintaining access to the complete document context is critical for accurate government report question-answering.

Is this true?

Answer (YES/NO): YES